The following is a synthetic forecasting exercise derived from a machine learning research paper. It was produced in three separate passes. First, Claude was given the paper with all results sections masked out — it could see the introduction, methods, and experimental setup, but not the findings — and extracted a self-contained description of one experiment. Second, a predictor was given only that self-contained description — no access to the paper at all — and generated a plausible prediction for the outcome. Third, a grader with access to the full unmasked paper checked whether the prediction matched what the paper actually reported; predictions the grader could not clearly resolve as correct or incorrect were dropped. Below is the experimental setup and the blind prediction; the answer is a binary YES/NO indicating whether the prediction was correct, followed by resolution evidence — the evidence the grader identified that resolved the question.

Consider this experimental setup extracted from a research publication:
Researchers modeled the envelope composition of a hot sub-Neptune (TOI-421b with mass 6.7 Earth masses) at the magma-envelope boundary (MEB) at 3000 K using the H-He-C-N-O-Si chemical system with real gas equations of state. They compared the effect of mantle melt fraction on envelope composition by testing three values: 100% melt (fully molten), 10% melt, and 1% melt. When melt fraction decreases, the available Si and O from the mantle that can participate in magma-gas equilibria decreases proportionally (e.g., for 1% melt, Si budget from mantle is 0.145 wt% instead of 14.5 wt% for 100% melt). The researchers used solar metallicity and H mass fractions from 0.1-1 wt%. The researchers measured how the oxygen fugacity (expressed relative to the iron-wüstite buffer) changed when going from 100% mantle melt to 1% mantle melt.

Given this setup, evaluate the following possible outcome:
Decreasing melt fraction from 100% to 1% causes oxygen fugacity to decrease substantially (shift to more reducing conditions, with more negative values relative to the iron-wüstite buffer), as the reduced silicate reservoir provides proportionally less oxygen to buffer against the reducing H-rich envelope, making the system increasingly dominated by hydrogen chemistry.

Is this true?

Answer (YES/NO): NO